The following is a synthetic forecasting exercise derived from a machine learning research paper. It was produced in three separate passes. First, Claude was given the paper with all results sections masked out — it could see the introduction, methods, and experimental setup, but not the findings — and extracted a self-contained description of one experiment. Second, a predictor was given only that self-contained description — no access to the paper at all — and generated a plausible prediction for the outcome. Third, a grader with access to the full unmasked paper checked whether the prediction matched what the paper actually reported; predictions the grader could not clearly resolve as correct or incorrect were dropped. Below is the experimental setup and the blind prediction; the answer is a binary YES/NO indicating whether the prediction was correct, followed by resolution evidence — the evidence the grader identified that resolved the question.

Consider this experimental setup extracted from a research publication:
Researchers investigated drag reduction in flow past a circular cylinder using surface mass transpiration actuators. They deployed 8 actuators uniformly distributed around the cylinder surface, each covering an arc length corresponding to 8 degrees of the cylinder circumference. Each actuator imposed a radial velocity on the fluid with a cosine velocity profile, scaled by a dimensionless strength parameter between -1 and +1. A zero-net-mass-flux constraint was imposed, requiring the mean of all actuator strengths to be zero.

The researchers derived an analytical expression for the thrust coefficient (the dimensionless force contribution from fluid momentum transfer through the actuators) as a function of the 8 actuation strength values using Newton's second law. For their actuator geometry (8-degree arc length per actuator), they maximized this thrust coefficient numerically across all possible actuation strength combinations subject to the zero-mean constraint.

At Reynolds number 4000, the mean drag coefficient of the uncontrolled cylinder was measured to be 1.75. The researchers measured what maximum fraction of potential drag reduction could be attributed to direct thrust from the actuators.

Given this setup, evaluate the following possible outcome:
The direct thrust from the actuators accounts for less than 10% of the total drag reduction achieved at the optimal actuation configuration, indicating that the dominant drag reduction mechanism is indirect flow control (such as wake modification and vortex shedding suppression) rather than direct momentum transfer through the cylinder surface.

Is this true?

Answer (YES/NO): YES